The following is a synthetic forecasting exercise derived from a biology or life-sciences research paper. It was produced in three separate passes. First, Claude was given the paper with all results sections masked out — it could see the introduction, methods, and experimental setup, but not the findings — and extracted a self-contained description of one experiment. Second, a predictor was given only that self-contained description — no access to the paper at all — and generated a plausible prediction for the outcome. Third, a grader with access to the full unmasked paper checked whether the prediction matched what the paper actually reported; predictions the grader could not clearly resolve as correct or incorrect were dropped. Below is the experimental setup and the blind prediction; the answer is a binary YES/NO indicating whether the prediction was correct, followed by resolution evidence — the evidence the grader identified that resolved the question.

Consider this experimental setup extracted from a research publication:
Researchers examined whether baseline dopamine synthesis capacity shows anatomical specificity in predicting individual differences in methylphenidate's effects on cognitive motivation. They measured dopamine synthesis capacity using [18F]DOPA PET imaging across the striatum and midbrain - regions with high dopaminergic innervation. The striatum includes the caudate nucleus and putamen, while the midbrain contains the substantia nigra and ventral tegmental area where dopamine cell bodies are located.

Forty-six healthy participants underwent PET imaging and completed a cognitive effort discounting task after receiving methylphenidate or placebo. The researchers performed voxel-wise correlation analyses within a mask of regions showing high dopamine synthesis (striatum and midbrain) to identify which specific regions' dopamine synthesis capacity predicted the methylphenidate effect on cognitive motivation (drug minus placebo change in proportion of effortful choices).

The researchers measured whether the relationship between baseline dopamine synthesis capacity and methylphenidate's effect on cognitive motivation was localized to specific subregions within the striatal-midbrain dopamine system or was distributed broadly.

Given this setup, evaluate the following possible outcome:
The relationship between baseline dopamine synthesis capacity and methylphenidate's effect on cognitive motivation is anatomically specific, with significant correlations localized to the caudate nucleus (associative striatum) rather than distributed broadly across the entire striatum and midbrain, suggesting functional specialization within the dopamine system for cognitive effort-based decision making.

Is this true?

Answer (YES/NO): NO